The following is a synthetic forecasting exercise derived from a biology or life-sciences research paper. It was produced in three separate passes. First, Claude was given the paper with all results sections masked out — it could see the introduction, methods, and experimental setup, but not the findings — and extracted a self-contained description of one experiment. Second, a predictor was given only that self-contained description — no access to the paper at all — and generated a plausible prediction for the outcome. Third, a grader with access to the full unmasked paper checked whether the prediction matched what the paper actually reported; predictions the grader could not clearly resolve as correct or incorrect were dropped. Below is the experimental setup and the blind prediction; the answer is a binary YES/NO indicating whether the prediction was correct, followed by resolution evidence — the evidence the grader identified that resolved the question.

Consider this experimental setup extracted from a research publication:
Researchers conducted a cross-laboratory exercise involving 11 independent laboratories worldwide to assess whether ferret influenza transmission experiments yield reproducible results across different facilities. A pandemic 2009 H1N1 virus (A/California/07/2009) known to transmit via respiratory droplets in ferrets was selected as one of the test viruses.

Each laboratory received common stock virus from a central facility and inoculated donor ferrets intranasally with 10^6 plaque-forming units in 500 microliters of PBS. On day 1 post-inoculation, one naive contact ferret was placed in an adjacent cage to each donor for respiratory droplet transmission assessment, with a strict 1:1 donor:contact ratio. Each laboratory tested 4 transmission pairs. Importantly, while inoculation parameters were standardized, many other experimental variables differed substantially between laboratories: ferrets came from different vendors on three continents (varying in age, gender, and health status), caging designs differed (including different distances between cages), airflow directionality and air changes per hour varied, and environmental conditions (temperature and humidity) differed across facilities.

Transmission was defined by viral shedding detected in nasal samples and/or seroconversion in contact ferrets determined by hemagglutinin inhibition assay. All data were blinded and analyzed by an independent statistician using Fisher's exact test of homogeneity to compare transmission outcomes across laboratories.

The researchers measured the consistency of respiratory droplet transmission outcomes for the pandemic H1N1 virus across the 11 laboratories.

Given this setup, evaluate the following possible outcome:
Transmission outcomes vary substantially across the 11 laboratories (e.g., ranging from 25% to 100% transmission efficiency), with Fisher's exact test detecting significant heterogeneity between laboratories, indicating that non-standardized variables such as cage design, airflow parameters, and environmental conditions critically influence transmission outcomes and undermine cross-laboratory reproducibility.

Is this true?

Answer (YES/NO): NO